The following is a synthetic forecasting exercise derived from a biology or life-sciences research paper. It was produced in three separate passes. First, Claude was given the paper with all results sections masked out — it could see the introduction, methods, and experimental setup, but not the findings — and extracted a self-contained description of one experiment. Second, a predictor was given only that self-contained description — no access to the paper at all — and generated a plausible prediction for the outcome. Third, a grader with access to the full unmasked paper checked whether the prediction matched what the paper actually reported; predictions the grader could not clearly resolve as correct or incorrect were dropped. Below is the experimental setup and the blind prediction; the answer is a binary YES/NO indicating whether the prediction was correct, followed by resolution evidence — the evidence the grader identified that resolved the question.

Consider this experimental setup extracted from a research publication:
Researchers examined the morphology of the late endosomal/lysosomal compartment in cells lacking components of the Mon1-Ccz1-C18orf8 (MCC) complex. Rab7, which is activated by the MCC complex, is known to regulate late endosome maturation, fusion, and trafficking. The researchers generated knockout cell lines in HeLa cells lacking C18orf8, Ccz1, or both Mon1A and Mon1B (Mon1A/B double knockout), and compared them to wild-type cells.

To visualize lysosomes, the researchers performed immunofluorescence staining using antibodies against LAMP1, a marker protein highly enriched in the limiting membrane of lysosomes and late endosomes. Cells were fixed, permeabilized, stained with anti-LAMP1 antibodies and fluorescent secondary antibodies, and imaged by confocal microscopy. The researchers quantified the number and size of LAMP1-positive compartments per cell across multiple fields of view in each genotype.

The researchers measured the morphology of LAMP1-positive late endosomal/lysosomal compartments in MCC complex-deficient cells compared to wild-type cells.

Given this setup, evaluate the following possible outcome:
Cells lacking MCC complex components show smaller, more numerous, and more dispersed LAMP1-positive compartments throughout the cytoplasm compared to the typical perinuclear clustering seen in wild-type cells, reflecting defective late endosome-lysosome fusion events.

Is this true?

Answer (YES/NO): NO